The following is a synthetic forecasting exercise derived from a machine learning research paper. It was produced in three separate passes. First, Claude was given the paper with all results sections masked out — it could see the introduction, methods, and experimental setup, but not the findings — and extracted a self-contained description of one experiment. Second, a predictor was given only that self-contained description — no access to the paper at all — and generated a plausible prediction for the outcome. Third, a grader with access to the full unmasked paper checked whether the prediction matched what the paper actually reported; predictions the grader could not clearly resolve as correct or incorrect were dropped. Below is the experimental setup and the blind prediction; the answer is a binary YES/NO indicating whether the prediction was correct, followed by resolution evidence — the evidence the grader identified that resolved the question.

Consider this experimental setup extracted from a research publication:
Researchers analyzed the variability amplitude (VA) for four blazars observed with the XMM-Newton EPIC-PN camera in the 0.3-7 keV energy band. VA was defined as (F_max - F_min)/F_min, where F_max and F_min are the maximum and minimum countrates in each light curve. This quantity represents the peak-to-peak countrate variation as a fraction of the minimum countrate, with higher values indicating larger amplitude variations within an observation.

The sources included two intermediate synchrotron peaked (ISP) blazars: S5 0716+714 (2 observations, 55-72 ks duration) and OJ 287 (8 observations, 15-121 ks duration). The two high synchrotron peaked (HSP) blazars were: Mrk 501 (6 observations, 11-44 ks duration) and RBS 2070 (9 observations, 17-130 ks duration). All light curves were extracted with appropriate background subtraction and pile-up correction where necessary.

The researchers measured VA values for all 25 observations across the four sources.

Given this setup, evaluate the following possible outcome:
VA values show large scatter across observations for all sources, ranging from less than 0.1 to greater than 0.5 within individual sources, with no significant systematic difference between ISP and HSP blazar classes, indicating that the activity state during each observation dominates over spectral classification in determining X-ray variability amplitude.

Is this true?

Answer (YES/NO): NO